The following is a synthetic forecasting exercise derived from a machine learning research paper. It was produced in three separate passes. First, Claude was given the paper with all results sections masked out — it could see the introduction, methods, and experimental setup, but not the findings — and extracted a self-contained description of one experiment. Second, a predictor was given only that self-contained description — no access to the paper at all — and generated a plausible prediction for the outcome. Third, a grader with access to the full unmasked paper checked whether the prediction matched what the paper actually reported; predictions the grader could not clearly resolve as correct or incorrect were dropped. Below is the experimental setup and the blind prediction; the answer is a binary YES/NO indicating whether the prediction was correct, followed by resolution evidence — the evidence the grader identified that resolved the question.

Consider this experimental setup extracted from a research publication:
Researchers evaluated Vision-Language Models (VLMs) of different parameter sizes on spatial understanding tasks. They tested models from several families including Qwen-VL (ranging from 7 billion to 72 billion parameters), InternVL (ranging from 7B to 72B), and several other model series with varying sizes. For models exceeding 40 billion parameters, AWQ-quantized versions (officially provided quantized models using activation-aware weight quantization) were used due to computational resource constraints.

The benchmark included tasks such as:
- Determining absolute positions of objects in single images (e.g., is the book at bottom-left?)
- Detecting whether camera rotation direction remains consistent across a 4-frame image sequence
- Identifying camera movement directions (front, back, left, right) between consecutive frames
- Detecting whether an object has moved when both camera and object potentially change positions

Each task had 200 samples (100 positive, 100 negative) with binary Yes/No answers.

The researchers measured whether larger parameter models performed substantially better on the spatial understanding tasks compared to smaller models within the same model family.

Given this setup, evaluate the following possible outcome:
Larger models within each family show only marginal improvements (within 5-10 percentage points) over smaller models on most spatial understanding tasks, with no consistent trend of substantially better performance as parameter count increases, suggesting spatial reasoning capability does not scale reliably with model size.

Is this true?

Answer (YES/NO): NO